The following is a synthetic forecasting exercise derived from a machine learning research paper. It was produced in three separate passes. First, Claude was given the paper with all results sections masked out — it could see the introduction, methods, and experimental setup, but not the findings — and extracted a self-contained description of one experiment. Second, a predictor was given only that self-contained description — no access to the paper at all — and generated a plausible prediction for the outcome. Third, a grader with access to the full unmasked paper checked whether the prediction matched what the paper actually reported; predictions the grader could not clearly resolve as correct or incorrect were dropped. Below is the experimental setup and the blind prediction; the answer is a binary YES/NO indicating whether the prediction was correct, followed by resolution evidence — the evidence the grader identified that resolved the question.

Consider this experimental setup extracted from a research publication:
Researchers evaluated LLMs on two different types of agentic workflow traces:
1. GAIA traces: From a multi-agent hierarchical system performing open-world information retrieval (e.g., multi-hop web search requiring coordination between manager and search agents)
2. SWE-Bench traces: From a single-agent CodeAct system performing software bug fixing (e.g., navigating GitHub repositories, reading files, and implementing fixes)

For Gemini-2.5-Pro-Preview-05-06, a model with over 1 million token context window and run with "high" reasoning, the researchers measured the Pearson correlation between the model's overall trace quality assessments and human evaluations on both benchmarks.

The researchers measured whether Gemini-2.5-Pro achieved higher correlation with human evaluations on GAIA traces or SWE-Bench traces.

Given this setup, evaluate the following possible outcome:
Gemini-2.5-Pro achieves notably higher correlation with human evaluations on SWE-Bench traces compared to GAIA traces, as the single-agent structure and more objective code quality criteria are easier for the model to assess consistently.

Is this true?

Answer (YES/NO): YES